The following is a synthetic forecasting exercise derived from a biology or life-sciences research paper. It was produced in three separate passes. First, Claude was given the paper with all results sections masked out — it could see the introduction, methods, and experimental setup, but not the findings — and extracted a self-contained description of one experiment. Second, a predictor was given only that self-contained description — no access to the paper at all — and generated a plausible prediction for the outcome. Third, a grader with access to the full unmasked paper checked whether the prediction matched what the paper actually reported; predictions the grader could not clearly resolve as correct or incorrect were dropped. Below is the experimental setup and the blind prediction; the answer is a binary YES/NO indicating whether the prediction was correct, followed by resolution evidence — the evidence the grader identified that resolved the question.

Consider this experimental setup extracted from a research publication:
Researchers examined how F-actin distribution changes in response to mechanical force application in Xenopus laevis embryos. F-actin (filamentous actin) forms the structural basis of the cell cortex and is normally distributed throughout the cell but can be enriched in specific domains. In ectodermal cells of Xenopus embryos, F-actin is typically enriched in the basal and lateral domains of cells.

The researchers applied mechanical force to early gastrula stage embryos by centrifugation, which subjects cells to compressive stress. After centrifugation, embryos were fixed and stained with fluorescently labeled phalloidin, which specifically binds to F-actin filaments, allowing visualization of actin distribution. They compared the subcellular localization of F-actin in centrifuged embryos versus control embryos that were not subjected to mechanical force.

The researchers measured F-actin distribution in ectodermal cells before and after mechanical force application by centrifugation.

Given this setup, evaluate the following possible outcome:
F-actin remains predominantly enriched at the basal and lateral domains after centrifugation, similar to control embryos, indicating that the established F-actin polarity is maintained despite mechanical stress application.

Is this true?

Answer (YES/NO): NO